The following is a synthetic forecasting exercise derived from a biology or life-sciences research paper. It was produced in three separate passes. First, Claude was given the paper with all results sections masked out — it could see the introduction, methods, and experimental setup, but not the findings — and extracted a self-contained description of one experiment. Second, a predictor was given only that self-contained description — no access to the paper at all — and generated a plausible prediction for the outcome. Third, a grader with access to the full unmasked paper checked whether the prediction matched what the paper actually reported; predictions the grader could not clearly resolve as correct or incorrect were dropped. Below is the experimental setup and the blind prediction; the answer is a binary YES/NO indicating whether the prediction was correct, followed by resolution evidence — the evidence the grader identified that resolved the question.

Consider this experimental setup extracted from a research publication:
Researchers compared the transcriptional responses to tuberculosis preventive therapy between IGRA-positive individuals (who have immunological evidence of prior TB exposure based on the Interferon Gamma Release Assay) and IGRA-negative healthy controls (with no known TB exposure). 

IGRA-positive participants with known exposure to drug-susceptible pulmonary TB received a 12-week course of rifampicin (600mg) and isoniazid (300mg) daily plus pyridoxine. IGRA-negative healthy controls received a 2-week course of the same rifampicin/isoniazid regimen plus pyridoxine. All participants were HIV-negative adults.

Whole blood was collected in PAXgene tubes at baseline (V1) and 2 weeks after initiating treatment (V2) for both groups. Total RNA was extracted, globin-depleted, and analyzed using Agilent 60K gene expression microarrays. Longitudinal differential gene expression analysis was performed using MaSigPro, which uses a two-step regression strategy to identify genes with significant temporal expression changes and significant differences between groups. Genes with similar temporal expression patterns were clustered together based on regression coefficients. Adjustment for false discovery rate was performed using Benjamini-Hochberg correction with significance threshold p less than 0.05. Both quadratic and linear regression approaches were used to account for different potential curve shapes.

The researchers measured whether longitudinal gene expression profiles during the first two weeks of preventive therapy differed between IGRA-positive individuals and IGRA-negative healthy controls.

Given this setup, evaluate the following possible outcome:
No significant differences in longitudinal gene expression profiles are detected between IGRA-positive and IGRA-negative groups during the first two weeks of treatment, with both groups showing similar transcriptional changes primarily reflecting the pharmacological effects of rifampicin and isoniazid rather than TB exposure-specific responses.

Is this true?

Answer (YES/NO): NO